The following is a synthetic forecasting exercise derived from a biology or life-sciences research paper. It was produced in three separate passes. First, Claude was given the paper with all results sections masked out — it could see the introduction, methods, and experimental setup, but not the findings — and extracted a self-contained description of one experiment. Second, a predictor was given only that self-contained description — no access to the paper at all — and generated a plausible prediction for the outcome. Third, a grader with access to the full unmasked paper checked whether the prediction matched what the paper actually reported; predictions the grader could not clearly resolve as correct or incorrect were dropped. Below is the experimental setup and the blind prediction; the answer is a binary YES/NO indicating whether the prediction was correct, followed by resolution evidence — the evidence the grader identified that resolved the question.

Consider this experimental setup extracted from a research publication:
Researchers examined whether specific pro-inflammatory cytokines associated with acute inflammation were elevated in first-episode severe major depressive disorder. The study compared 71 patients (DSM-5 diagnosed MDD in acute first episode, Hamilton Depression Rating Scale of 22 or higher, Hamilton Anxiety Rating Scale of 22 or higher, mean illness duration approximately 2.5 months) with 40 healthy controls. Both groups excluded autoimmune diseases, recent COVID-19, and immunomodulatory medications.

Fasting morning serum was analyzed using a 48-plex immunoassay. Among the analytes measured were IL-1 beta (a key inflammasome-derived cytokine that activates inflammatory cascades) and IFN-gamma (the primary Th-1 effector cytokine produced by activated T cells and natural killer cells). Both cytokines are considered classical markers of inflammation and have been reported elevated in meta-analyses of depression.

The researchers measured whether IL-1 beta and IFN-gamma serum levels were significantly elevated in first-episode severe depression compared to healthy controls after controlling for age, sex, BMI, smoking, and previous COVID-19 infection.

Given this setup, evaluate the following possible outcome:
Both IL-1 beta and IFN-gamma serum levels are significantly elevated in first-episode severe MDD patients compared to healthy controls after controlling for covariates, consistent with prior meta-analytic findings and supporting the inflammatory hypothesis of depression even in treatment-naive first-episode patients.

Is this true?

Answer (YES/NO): NO